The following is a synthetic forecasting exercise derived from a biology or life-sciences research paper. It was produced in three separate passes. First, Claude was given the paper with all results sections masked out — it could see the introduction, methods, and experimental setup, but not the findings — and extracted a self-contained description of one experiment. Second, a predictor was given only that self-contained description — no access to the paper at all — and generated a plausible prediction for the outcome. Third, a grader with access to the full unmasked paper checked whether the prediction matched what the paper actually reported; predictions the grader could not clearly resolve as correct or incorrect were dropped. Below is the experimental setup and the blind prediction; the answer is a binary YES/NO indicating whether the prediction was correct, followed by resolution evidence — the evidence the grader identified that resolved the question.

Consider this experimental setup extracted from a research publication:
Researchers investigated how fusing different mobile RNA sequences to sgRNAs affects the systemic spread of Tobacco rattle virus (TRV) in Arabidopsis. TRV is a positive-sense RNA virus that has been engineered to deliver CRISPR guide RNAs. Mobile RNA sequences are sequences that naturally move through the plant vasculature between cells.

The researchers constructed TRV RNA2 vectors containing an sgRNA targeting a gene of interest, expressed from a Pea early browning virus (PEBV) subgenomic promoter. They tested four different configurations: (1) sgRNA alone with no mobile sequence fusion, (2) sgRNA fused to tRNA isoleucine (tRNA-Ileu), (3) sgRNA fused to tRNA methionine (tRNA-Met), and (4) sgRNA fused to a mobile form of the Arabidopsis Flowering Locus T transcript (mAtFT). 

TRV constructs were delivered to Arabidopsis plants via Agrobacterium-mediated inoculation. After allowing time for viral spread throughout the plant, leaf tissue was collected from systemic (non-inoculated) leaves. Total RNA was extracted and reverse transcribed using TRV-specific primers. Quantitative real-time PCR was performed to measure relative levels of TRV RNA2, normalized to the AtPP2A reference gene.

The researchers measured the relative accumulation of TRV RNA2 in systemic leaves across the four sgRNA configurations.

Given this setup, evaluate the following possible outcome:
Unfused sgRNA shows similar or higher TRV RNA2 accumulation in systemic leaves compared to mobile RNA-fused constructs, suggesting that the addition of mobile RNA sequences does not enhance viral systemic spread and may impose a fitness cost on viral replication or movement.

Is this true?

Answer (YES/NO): NO